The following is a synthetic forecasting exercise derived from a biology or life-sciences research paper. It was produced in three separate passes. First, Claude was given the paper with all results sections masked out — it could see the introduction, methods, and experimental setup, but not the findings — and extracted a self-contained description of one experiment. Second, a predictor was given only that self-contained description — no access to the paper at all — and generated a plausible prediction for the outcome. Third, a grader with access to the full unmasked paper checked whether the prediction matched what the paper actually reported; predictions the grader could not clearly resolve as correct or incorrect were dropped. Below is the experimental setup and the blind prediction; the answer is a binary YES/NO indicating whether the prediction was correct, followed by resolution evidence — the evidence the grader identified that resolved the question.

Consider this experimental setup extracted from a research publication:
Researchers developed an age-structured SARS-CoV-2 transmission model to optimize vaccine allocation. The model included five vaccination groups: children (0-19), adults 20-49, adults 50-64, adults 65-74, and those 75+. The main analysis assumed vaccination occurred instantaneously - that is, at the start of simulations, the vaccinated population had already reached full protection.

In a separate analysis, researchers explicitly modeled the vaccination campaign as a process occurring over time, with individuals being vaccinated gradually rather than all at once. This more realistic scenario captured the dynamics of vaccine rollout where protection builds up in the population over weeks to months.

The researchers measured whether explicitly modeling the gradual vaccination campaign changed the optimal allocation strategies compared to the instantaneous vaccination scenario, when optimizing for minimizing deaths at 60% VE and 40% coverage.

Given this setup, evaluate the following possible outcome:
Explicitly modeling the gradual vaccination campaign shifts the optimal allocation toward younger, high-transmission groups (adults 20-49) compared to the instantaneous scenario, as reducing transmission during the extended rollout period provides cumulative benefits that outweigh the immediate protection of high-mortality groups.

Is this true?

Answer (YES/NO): NO